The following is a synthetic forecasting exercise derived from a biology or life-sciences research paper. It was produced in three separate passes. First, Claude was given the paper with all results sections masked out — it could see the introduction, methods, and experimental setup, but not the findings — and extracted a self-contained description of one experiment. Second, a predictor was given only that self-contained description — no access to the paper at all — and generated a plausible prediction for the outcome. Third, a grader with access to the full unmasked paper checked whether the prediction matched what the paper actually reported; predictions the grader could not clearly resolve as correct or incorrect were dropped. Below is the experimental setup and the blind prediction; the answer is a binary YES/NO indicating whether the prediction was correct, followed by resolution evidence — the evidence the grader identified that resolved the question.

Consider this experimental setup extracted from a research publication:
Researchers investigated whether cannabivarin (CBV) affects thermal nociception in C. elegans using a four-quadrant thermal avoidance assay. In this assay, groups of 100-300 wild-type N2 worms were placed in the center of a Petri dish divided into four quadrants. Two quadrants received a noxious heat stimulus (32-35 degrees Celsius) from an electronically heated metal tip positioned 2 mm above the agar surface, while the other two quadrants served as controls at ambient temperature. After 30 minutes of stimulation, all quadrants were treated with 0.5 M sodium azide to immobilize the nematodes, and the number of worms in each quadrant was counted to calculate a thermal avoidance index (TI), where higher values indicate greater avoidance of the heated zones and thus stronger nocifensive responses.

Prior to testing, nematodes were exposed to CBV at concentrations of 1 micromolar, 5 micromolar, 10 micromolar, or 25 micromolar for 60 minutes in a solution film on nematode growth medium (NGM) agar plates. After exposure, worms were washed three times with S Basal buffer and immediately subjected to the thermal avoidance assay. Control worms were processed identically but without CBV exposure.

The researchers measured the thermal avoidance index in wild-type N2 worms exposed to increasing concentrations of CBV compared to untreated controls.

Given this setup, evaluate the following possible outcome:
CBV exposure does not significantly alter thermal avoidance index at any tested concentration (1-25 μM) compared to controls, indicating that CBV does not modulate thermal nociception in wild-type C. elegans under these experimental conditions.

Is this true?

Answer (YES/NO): NO